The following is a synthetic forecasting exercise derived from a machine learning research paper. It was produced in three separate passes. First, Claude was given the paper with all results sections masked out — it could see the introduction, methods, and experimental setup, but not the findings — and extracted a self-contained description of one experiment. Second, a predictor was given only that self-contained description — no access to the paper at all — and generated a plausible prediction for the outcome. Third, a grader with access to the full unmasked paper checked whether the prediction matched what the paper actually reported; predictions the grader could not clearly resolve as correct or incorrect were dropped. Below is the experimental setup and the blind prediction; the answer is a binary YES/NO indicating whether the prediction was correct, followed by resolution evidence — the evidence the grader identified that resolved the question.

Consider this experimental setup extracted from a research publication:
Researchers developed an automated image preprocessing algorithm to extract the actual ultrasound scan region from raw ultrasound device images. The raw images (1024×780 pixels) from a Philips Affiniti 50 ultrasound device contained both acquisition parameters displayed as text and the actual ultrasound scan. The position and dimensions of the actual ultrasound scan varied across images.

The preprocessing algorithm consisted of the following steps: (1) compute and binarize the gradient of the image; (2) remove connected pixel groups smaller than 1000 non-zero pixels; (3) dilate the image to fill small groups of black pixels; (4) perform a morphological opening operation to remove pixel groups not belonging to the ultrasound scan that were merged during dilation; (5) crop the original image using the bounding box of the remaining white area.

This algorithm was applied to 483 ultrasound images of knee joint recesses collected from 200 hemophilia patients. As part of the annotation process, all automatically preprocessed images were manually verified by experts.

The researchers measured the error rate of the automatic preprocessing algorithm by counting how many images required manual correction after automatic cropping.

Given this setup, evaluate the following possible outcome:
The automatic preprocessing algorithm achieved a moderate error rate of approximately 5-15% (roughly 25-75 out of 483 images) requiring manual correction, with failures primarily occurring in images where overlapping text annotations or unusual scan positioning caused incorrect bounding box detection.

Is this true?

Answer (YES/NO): NO